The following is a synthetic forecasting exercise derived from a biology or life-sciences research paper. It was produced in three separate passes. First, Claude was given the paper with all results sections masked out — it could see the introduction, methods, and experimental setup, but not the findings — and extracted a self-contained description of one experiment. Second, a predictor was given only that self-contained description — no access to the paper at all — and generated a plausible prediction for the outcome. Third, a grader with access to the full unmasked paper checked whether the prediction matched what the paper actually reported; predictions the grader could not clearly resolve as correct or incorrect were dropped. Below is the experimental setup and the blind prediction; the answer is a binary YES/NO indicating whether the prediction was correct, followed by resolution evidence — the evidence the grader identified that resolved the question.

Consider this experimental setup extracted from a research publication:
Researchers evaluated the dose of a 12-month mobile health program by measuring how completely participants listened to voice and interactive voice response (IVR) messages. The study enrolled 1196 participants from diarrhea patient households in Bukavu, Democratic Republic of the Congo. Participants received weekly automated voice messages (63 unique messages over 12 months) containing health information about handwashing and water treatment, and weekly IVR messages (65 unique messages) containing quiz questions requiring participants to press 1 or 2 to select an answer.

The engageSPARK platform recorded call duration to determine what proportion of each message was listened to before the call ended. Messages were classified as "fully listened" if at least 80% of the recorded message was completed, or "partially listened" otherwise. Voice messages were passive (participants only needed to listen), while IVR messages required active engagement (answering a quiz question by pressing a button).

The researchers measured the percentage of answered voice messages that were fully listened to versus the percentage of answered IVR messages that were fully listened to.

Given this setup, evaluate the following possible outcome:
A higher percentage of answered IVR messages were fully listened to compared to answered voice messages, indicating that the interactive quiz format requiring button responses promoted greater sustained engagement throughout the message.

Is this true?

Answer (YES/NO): NO